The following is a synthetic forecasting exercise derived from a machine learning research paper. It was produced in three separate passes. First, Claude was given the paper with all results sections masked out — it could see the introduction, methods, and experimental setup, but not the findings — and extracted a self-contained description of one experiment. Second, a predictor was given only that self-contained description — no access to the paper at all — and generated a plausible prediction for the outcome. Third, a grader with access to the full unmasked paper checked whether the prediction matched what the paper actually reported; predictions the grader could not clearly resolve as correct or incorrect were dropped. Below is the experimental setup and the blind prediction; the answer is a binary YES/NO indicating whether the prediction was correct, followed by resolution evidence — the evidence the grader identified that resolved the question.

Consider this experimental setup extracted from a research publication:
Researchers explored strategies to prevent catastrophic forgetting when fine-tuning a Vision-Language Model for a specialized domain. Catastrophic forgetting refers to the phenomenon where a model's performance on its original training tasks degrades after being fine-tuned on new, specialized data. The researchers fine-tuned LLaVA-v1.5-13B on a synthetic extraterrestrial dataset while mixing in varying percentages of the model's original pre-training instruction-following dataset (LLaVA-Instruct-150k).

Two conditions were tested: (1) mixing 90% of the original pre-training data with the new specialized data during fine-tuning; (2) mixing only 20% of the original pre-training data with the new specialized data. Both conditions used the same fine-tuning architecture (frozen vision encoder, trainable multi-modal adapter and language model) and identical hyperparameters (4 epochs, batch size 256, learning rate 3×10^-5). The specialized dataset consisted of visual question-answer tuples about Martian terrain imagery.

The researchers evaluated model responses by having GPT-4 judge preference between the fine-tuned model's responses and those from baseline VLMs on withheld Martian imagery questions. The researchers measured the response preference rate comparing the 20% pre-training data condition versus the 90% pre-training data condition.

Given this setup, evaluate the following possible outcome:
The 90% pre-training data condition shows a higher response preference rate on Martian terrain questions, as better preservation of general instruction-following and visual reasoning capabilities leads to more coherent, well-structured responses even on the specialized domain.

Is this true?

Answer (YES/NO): NO